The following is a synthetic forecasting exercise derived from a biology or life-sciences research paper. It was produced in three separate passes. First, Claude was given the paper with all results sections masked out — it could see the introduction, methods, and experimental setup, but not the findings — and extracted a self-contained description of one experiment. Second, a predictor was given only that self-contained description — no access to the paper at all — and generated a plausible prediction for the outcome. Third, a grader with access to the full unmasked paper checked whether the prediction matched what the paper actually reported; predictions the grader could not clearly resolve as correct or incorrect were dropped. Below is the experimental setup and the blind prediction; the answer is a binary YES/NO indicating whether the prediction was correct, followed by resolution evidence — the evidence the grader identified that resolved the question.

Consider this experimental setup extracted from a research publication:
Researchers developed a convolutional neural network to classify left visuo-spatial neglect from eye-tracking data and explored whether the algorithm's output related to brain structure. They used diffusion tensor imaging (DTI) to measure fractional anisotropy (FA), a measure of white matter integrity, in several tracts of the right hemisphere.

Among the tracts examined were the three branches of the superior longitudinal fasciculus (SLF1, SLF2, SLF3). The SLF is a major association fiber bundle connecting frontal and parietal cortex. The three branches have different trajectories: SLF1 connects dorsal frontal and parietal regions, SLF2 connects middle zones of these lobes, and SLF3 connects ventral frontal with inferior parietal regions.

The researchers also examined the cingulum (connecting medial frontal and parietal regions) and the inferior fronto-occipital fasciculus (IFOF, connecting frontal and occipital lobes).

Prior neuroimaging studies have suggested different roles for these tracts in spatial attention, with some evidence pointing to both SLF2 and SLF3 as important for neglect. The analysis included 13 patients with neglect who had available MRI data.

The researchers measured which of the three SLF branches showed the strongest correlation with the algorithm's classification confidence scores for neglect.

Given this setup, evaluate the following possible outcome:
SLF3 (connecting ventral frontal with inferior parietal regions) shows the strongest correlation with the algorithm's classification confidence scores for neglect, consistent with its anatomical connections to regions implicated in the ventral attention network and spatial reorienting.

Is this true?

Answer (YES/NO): YES